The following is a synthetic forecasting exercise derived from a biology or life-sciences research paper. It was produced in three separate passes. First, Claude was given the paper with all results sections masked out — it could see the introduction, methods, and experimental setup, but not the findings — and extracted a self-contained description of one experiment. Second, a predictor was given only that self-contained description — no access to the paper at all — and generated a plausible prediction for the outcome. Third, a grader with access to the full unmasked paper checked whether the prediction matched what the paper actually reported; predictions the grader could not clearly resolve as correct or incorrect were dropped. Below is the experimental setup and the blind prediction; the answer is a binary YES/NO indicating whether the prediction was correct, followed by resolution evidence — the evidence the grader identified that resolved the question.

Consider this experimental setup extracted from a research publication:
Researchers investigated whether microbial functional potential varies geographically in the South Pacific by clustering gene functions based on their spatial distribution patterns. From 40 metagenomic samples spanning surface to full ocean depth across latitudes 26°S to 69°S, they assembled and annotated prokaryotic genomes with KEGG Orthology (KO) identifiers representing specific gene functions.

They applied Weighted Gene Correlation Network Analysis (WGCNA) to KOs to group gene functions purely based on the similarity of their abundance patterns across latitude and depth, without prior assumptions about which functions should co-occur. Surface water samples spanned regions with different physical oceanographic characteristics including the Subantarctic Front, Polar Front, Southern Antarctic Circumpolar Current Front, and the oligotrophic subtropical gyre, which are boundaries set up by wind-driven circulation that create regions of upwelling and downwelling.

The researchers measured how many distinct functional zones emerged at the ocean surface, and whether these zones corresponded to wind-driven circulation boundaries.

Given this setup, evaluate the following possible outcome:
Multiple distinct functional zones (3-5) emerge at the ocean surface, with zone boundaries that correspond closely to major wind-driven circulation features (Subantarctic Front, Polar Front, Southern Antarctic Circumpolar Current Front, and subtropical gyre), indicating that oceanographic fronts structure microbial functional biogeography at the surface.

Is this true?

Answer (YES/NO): NO